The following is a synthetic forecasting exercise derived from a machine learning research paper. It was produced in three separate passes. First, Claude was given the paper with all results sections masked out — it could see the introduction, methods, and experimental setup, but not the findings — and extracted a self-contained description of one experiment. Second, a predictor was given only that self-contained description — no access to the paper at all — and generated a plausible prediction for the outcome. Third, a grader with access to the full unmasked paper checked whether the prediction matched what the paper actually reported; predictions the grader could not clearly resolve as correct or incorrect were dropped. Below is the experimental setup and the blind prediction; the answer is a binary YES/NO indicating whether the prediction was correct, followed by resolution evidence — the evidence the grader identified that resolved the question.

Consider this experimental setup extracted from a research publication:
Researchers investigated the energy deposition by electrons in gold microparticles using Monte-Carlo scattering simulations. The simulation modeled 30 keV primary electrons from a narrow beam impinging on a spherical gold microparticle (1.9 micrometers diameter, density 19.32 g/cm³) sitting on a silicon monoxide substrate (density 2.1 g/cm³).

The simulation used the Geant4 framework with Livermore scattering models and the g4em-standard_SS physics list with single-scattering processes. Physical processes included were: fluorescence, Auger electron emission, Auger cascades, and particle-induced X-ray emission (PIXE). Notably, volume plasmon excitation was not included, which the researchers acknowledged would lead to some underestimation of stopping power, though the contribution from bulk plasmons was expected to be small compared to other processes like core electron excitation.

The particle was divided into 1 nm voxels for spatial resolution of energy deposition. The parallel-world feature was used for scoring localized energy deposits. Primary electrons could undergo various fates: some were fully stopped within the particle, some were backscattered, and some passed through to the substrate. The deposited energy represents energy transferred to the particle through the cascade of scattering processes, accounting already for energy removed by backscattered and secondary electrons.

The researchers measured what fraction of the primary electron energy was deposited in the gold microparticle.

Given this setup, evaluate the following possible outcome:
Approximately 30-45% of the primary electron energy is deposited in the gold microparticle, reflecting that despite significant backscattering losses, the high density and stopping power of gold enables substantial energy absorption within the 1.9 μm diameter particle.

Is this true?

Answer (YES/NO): NO